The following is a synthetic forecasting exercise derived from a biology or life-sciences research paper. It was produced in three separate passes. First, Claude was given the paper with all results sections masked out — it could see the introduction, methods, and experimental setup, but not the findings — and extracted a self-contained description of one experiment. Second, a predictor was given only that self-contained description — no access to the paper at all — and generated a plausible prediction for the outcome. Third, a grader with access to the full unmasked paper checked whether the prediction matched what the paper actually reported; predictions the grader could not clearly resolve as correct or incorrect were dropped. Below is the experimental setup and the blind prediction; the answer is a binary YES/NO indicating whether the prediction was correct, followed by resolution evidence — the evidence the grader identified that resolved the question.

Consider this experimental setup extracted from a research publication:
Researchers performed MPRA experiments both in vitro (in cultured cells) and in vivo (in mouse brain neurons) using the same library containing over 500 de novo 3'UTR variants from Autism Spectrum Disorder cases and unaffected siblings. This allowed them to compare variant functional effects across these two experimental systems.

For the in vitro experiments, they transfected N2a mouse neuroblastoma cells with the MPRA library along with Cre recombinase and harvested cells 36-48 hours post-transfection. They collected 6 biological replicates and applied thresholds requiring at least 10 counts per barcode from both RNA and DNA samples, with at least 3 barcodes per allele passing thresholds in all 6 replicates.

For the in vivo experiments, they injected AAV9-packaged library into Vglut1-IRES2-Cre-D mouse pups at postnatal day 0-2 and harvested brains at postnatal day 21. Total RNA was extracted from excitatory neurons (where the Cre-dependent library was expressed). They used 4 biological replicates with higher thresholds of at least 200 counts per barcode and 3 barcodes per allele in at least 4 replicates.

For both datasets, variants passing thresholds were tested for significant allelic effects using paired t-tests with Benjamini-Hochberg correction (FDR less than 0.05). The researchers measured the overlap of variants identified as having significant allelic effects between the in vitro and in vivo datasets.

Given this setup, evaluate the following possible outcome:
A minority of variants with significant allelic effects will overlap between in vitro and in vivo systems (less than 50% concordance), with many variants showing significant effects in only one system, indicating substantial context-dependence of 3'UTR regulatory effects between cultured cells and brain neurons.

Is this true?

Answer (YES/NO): YES